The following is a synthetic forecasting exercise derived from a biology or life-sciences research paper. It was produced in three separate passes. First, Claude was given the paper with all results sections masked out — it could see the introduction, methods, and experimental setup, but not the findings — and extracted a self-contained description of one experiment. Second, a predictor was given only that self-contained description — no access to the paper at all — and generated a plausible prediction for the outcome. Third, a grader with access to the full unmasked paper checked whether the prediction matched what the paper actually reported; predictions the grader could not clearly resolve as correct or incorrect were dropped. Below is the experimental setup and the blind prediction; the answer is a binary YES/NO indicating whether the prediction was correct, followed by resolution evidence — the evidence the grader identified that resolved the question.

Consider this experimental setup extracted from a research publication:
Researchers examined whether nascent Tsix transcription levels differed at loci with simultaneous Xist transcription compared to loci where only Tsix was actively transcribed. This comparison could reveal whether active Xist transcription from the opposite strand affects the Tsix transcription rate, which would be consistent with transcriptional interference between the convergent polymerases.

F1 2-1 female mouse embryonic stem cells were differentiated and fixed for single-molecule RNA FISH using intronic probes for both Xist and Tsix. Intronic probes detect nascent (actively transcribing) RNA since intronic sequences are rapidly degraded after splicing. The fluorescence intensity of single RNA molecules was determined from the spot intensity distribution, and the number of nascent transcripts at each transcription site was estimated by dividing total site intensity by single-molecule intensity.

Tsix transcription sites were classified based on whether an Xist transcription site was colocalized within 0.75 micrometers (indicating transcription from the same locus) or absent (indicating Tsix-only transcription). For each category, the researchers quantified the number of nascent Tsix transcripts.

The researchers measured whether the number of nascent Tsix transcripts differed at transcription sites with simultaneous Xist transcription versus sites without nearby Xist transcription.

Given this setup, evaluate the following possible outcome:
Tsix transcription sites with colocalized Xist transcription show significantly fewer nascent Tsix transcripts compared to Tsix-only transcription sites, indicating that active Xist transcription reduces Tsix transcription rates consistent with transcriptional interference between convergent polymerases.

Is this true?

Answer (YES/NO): YES